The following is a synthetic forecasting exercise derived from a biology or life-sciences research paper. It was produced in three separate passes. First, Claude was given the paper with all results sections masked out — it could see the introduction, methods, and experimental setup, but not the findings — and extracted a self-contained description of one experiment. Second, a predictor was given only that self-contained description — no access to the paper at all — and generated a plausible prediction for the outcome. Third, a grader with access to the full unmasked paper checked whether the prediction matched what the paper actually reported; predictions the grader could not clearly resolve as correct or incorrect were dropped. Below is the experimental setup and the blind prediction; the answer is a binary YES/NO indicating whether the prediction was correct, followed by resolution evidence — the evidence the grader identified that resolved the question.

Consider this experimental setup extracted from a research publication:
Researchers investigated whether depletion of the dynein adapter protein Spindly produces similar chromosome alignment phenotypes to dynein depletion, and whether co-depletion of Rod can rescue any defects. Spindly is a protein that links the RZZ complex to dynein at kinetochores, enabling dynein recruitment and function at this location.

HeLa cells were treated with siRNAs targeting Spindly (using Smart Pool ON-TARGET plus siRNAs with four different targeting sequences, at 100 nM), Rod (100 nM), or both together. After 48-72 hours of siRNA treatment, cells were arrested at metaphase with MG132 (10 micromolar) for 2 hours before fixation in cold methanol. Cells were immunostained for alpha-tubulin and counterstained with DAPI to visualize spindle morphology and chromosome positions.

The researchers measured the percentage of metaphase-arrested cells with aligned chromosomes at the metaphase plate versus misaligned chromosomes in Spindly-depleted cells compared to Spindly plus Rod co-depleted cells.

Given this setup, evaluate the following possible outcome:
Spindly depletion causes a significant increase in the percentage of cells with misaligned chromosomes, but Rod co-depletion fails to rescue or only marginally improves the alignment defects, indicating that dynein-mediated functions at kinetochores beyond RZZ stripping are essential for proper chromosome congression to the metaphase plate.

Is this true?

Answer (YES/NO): NO